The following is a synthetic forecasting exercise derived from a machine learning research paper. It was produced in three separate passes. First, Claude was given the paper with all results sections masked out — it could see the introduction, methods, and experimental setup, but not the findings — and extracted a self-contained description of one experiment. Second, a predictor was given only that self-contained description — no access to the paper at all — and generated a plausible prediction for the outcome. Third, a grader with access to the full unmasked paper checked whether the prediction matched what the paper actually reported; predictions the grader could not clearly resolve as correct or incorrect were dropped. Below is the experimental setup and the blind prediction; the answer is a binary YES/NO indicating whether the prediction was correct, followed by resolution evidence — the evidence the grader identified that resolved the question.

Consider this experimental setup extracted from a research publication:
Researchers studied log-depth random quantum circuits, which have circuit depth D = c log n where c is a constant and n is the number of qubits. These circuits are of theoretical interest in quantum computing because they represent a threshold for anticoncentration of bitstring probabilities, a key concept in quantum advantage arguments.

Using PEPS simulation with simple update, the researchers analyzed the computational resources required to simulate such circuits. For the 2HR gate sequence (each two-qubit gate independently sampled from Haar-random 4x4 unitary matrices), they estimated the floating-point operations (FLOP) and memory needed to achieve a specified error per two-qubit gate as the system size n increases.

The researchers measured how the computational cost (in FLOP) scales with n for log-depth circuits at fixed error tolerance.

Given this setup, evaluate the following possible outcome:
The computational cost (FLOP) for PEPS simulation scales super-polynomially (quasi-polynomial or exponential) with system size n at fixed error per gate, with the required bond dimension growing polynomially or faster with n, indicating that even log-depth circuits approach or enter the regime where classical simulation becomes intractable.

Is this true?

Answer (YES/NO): NO